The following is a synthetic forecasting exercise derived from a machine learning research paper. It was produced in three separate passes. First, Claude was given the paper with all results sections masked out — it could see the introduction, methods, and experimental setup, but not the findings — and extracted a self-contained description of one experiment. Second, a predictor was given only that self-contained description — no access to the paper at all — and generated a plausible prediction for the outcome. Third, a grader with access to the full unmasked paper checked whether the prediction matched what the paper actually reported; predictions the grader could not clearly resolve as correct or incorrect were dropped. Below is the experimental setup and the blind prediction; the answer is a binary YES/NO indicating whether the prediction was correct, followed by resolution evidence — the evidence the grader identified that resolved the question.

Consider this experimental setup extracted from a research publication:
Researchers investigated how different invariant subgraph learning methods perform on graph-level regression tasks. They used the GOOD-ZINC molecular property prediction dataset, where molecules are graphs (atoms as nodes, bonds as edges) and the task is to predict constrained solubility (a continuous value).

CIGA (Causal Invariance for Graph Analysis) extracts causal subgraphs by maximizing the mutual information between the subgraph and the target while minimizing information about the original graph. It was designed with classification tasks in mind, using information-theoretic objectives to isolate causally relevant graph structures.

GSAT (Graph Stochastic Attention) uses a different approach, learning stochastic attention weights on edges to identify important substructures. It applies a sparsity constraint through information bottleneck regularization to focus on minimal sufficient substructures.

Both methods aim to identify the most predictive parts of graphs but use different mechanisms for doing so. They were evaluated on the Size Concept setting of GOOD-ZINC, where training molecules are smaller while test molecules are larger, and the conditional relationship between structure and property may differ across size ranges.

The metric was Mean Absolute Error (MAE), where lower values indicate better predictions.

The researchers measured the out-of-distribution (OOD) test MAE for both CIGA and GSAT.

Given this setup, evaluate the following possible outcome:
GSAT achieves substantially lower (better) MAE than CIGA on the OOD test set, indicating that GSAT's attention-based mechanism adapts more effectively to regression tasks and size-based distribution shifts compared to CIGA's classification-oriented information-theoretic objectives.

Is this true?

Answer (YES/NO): YES